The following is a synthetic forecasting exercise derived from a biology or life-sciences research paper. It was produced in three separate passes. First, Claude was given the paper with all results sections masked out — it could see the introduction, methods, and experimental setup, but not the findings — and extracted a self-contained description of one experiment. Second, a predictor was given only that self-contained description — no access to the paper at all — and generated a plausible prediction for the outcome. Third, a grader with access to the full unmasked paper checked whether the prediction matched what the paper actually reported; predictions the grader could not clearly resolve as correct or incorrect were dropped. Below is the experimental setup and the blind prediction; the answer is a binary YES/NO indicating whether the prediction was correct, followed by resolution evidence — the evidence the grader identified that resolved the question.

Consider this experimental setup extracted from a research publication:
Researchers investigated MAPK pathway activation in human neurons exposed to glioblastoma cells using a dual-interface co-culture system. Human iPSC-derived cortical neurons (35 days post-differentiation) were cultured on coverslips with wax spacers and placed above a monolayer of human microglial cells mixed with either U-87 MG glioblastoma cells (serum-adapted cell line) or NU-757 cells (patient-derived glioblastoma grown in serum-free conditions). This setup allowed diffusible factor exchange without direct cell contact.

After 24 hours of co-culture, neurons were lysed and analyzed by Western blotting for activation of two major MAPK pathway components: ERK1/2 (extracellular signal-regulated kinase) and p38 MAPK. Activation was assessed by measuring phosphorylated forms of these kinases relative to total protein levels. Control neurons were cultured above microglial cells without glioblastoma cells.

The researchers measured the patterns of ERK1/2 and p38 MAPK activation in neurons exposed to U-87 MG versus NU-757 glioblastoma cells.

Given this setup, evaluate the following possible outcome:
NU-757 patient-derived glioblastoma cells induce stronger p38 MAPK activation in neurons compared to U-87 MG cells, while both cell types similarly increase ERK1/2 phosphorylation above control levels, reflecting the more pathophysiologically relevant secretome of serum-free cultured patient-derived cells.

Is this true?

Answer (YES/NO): NO